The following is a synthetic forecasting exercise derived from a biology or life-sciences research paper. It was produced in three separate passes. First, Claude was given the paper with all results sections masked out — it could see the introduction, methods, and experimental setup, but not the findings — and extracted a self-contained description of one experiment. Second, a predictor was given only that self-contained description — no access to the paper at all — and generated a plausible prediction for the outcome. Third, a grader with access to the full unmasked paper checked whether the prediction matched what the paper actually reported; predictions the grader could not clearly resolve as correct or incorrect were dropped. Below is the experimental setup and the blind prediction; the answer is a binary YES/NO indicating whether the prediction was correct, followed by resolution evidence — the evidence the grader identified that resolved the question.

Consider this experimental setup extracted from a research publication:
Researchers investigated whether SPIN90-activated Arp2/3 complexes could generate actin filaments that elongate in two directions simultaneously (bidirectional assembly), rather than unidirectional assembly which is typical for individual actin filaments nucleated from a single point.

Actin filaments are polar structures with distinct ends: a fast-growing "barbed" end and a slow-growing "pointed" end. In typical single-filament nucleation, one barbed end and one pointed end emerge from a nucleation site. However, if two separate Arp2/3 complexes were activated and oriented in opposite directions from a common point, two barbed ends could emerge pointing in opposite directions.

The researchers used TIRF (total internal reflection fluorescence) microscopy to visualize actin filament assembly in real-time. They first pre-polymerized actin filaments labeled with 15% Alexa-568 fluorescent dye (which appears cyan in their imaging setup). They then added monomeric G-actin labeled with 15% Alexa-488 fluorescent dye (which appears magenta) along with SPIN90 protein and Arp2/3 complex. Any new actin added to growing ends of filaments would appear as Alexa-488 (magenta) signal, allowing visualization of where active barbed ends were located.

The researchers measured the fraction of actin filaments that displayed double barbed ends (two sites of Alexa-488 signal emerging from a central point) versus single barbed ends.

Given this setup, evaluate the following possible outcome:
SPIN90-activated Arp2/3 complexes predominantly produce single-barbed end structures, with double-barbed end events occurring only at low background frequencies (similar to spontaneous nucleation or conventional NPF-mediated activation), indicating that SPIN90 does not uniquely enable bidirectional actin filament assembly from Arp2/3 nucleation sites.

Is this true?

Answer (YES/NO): NO